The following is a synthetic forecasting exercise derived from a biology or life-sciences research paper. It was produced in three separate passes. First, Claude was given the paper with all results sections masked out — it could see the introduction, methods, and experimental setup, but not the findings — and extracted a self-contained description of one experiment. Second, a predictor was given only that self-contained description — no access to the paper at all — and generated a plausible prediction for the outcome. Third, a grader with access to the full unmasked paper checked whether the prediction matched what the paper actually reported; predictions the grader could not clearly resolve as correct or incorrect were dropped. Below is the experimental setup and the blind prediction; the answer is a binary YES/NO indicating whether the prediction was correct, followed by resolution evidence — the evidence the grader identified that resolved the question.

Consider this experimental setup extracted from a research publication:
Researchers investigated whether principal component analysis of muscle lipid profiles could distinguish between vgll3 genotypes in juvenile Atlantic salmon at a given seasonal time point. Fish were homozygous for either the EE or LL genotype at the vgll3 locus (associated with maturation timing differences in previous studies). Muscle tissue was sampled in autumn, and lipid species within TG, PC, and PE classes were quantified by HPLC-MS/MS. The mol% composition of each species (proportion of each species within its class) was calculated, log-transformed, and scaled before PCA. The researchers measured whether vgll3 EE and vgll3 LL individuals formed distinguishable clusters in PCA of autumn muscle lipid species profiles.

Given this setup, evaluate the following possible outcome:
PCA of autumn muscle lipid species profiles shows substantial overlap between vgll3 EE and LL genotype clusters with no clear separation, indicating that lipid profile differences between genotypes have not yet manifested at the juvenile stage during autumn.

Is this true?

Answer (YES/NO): YES